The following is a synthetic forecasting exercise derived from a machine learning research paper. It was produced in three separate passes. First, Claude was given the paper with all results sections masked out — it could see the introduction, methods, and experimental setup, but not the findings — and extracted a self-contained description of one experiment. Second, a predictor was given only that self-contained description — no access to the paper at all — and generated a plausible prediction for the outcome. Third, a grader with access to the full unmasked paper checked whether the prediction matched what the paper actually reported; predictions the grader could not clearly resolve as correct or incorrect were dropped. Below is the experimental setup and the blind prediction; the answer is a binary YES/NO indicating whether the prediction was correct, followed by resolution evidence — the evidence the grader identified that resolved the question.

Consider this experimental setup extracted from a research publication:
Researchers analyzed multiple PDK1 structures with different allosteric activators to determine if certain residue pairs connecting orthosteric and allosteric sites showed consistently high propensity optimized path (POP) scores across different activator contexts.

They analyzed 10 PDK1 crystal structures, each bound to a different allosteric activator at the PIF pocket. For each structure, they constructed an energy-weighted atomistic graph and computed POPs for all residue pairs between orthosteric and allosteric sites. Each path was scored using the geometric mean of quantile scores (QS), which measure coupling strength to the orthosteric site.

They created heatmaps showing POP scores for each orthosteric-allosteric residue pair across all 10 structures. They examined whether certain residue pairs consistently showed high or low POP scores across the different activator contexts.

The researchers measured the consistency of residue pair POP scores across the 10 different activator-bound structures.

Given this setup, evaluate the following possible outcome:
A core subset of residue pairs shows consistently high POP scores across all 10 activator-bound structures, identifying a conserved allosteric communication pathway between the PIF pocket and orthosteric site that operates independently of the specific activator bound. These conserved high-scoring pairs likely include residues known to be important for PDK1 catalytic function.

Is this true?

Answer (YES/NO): YES